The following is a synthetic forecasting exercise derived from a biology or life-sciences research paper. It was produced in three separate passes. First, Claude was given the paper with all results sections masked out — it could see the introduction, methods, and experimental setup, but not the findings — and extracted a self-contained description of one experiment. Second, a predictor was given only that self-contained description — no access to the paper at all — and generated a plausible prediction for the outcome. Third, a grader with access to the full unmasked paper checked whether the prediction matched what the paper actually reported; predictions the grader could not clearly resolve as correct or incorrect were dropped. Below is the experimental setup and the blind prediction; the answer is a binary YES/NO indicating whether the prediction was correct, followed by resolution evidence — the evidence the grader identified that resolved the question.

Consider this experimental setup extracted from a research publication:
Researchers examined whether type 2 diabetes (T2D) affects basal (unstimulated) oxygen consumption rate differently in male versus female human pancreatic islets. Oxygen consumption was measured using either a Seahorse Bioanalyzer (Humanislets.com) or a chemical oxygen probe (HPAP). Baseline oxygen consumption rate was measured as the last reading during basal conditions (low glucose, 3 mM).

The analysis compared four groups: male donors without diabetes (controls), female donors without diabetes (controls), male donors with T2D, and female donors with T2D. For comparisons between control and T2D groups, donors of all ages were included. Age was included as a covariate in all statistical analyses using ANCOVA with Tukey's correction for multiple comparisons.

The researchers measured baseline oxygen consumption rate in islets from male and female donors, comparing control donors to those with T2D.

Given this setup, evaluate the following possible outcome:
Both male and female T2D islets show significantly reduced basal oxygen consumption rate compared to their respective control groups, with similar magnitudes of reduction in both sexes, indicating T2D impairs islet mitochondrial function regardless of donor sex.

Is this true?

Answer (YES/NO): NO